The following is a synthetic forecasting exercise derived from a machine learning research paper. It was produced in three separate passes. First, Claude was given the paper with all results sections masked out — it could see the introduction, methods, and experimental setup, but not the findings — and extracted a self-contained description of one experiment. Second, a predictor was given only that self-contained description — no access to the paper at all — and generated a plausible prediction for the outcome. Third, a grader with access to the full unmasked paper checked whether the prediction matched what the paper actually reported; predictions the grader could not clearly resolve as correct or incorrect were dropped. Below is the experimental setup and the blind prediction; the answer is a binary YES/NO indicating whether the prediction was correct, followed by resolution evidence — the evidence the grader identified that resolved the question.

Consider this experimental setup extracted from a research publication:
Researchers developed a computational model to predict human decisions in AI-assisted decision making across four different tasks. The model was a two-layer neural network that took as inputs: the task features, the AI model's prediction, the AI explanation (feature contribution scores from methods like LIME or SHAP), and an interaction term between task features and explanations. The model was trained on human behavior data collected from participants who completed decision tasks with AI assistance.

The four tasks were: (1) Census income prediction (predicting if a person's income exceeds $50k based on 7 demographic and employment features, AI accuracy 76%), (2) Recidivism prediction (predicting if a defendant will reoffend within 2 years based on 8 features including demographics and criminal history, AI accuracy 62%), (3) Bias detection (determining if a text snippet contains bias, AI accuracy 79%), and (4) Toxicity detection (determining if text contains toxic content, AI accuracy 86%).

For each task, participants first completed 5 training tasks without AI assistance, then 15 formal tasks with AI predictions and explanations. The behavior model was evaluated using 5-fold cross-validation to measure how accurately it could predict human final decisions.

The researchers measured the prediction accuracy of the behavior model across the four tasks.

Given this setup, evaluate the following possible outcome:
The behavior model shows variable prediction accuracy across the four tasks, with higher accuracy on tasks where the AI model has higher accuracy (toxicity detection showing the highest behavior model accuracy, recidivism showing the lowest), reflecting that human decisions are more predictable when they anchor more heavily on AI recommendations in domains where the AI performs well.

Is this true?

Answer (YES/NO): NO